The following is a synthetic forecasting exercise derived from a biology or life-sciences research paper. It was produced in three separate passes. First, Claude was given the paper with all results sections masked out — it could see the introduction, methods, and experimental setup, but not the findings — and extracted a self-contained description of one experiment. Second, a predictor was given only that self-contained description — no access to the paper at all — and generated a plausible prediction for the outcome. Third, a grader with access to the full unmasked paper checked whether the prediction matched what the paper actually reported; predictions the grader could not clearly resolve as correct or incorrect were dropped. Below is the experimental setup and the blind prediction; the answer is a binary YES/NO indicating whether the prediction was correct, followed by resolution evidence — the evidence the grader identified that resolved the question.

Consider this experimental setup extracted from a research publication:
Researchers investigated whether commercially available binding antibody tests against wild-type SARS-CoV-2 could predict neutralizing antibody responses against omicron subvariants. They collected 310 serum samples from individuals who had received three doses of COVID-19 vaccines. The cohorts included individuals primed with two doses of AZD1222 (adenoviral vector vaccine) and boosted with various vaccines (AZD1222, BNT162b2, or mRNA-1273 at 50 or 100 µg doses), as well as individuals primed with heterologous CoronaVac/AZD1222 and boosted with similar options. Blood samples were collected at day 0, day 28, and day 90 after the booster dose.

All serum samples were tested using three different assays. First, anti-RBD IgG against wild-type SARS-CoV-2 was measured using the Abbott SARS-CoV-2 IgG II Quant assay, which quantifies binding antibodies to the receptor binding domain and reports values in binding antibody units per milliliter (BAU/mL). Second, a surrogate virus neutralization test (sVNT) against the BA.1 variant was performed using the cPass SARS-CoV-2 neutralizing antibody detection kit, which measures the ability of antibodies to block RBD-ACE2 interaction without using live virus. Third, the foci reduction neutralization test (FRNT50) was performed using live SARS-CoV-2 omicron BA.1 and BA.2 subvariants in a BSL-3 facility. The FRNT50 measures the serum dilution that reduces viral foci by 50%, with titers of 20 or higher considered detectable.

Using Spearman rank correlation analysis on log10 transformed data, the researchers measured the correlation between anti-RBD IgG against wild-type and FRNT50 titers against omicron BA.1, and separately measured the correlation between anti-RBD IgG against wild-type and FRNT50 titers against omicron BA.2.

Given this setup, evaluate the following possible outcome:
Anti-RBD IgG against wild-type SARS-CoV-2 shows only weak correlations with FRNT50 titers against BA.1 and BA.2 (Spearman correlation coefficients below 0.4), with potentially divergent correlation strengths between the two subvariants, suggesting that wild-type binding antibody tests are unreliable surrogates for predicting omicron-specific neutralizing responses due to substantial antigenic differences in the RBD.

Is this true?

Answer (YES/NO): NO